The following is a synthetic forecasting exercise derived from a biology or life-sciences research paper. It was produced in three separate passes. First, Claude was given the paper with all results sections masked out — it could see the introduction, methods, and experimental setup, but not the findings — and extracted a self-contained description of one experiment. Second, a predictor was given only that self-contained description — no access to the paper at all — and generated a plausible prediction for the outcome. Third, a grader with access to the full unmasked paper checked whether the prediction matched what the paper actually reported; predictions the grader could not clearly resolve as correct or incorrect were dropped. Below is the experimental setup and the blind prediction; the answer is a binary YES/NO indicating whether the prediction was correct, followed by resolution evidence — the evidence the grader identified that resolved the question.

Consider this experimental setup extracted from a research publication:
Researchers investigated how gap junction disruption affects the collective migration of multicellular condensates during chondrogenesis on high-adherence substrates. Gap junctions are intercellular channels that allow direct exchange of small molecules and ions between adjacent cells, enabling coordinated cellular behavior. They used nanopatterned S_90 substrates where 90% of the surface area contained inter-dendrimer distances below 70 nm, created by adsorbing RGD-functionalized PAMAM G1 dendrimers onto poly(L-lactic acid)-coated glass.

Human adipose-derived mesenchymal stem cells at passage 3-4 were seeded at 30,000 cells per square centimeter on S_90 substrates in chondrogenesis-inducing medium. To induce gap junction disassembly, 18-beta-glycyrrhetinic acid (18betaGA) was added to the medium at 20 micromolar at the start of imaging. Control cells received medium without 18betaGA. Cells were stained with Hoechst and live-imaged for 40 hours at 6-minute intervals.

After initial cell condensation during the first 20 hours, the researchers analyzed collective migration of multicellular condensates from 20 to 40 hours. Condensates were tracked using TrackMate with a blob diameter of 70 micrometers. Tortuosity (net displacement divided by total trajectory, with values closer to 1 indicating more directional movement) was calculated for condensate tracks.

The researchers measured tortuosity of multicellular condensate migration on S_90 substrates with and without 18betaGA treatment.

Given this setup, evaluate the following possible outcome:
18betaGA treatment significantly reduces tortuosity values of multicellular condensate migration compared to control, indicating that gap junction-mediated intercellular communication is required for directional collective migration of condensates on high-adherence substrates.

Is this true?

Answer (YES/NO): NO